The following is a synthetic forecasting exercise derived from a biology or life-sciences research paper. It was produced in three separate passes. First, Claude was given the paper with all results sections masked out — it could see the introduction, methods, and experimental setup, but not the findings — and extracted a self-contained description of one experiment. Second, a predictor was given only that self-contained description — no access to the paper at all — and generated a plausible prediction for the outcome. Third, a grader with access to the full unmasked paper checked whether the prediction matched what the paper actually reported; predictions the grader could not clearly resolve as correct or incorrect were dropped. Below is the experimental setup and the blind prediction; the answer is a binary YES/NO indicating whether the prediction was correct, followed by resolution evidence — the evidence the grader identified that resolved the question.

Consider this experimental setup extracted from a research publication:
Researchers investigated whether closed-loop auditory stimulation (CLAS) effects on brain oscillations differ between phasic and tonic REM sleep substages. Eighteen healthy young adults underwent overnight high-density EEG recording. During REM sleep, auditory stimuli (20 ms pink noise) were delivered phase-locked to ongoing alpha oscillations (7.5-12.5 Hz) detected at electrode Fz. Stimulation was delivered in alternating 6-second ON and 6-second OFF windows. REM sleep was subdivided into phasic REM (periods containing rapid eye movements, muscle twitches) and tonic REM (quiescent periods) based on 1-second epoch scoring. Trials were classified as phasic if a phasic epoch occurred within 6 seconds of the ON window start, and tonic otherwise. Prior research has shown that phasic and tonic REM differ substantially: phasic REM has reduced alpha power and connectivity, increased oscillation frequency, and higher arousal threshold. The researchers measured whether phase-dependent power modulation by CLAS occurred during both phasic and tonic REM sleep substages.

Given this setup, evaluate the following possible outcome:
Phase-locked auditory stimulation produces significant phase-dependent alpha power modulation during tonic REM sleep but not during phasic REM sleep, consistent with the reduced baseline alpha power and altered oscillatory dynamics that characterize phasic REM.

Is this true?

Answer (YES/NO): NO